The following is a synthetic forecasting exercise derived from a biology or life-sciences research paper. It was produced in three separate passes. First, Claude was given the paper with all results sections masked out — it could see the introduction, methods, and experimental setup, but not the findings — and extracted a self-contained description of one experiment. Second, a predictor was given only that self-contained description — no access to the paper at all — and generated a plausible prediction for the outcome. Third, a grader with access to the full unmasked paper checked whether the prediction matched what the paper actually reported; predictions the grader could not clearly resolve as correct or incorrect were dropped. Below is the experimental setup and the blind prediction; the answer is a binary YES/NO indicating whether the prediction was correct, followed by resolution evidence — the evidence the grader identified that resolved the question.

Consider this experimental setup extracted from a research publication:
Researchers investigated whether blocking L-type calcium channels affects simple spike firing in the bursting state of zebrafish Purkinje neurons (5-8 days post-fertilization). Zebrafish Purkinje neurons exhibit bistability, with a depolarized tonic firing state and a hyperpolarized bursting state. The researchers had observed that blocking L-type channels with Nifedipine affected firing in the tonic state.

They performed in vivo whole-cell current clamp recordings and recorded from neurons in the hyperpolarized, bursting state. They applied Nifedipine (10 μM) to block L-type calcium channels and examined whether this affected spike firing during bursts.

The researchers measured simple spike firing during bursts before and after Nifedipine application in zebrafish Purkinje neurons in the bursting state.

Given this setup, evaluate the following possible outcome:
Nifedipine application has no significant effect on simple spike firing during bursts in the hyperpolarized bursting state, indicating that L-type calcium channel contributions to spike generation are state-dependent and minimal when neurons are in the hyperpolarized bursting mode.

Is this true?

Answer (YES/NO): YES